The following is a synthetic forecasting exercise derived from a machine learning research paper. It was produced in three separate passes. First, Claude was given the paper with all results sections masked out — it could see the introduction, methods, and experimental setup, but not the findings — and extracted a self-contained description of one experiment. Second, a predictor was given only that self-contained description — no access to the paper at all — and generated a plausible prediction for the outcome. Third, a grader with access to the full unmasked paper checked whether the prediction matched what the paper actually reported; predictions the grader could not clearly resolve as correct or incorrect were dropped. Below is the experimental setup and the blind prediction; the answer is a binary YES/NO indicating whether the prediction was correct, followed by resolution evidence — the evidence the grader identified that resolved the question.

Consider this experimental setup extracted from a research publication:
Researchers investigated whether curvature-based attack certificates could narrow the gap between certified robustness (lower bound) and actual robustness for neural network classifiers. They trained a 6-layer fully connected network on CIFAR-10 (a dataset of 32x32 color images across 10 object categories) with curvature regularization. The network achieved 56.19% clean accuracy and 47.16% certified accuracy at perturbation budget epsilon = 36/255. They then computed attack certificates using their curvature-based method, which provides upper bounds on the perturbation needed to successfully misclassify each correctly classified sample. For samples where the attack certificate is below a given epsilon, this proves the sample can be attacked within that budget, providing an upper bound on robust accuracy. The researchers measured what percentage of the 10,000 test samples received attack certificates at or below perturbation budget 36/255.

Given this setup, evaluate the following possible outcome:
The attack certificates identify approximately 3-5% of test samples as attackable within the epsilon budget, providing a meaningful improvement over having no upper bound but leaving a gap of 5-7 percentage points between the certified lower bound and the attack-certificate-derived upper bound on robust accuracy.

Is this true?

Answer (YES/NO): NO